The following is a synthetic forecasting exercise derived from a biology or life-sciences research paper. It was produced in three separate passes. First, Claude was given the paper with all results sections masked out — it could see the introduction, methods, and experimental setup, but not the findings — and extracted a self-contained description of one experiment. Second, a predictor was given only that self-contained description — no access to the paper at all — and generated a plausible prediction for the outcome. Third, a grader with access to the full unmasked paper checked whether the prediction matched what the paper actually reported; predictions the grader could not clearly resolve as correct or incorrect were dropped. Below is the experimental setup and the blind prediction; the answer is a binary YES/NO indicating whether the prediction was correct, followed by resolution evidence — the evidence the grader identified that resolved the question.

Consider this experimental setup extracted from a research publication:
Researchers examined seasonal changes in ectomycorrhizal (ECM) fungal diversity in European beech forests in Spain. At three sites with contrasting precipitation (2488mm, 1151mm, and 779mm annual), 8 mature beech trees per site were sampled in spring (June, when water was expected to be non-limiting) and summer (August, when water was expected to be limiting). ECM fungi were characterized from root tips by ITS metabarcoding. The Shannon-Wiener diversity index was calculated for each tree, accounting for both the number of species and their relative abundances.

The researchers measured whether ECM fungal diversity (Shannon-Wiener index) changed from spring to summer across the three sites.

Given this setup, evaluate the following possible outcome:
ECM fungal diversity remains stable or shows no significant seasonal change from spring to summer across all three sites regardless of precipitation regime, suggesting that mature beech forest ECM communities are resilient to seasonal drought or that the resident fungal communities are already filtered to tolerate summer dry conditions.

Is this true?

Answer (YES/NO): YES